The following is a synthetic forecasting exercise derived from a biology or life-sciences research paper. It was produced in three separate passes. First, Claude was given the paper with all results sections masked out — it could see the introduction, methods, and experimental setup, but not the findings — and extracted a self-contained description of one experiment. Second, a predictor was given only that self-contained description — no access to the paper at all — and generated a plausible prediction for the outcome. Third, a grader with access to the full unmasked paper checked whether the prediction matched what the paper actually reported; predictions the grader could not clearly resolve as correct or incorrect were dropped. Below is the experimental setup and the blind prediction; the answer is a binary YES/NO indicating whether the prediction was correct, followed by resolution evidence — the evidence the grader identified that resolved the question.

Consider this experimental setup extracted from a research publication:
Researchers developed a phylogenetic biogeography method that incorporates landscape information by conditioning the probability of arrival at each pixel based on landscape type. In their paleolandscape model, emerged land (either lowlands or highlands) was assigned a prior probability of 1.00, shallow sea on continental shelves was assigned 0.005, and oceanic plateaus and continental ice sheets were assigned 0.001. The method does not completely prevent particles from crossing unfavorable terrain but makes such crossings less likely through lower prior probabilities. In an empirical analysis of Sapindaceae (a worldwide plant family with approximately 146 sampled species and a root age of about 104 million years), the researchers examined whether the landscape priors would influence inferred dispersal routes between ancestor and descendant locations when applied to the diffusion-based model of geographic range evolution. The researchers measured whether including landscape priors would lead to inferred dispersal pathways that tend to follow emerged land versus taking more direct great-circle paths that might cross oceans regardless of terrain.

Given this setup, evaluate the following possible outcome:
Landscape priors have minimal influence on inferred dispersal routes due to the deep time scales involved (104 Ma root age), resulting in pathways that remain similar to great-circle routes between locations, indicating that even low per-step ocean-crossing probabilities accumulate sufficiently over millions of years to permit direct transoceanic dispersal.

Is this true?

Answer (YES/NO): NO